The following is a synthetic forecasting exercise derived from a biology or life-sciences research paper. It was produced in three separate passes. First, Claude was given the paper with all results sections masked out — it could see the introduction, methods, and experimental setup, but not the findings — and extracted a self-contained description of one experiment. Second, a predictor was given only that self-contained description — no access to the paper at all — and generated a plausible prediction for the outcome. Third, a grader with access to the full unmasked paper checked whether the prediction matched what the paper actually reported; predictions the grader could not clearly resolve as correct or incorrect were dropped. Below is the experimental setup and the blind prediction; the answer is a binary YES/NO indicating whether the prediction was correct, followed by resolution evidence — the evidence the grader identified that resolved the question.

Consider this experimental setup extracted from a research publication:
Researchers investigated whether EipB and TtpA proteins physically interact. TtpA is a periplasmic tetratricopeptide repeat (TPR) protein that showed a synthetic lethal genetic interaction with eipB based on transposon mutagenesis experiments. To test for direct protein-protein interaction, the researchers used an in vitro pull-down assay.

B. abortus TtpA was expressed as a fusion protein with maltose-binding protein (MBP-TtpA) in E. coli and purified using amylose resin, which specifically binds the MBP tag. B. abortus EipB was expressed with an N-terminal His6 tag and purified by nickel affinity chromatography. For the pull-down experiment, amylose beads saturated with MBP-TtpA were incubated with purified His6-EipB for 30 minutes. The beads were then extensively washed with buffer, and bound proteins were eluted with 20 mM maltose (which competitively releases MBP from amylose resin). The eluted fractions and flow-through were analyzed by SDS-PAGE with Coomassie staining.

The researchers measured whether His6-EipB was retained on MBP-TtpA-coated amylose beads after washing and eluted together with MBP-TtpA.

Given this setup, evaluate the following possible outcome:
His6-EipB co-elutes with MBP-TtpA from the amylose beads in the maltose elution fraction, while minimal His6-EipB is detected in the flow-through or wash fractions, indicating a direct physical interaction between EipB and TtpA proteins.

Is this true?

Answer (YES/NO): NO